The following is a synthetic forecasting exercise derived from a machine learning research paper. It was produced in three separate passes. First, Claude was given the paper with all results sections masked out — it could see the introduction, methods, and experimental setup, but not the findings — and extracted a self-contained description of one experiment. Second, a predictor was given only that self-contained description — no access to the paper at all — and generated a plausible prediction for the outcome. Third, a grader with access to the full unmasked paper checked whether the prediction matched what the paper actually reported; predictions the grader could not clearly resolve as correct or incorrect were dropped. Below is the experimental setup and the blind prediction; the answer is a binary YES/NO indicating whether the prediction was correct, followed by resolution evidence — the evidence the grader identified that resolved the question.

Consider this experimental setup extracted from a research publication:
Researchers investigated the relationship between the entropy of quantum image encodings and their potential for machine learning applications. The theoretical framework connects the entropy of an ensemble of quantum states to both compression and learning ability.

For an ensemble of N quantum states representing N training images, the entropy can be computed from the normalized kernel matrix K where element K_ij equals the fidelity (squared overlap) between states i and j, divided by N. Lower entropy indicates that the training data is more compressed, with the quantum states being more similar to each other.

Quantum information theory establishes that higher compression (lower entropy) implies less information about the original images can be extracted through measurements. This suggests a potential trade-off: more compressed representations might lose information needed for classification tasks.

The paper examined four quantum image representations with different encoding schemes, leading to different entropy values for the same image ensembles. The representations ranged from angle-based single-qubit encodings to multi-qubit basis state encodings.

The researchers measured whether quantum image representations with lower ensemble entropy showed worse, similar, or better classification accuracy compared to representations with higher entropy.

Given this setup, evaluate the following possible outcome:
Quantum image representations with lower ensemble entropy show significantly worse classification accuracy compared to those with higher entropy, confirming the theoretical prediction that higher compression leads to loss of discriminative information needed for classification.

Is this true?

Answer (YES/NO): NO